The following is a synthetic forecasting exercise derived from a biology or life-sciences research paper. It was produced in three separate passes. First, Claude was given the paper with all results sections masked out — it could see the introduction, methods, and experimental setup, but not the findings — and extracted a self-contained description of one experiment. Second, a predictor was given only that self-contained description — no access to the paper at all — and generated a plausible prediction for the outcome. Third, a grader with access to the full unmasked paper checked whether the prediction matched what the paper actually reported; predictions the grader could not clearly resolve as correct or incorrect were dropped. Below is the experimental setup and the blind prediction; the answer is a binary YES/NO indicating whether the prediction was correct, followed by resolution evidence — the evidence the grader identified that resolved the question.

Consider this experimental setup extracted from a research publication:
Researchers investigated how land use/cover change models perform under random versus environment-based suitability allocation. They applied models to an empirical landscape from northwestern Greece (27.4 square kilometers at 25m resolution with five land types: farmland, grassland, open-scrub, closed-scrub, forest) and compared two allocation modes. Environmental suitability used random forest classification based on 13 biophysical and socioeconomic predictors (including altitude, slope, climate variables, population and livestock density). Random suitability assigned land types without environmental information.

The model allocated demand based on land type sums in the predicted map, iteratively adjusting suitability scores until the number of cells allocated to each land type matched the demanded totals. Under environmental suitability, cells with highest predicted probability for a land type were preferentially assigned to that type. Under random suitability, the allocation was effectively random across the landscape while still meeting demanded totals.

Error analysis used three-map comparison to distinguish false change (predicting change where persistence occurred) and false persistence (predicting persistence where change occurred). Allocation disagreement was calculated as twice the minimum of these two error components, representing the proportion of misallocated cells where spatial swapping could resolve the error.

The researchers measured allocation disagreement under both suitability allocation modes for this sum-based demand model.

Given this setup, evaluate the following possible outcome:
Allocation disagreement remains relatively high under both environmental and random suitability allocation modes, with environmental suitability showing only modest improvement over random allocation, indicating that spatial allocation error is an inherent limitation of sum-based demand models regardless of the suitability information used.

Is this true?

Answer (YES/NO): NO